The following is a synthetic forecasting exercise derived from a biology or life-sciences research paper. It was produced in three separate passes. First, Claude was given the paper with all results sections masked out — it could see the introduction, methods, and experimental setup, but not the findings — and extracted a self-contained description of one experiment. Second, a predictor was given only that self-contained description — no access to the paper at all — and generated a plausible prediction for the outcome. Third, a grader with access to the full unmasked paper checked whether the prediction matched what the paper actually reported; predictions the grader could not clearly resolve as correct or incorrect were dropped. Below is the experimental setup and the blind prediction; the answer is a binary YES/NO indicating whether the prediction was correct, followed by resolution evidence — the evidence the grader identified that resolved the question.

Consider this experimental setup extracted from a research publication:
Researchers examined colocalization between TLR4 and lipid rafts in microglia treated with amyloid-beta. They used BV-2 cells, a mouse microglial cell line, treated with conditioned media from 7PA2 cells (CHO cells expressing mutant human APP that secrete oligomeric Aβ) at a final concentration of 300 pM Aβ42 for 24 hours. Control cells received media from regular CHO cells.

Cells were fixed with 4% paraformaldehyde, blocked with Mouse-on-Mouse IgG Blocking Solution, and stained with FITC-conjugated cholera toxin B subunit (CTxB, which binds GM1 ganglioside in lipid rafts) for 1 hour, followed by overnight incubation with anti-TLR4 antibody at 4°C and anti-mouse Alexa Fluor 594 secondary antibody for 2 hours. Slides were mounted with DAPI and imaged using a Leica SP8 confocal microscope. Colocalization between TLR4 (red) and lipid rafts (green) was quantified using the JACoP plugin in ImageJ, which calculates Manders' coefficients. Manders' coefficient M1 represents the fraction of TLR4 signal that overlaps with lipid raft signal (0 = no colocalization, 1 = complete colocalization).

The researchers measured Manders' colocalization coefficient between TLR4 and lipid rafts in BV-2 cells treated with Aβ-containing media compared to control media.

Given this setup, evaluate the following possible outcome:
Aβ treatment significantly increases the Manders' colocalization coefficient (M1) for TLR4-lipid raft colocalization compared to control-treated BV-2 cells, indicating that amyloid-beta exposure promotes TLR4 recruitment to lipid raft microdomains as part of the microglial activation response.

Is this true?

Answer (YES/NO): YES